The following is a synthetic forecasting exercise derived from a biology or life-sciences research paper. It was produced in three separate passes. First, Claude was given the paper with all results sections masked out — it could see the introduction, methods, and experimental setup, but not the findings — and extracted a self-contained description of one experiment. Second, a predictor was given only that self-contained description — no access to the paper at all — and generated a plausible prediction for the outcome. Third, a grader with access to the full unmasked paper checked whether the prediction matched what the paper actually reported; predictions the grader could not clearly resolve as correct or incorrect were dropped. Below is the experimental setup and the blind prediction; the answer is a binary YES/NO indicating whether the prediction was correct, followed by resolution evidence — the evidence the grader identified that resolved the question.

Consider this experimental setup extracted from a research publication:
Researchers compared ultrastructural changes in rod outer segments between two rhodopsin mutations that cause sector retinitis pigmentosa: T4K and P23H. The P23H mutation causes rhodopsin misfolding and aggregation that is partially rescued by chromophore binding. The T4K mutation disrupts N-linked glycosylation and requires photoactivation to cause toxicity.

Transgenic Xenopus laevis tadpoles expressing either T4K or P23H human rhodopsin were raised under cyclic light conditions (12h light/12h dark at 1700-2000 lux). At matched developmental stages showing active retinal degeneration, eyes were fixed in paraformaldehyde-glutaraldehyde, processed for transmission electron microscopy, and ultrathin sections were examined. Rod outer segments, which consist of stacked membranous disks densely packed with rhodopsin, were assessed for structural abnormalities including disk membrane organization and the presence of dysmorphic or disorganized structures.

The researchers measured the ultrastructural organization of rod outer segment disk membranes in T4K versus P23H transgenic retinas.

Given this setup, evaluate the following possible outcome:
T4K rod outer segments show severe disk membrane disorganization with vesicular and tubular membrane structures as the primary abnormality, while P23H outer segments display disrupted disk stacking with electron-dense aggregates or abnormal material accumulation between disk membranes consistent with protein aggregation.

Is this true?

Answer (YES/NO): NO